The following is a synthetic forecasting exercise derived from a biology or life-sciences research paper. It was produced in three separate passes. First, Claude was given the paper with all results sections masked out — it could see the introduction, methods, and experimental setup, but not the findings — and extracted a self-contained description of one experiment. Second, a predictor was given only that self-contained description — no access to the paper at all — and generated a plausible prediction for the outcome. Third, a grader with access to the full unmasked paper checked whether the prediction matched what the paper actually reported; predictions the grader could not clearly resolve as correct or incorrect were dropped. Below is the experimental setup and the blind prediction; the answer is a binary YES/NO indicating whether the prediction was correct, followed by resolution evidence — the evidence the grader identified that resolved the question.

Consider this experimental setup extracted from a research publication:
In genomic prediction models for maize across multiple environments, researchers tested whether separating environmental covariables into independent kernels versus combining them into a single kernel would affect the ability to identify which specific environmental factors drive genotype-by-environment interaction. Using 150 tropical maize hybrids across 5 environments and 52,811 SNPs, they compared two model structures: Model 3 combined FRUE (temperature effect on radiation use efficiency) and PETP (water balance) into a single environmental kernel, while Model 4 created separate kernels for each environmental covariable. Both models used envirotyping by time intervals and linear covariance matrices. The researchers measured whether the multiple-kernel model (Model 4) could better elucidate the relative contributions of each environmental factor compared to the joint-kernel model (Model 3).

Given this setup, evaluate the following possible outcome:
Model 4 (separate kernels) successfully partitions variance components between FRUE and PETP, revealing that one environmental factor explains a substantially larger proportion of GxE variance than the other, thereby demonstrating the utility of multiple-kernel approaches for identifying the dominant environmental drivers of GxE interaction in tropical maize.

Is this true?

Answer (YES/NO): YES